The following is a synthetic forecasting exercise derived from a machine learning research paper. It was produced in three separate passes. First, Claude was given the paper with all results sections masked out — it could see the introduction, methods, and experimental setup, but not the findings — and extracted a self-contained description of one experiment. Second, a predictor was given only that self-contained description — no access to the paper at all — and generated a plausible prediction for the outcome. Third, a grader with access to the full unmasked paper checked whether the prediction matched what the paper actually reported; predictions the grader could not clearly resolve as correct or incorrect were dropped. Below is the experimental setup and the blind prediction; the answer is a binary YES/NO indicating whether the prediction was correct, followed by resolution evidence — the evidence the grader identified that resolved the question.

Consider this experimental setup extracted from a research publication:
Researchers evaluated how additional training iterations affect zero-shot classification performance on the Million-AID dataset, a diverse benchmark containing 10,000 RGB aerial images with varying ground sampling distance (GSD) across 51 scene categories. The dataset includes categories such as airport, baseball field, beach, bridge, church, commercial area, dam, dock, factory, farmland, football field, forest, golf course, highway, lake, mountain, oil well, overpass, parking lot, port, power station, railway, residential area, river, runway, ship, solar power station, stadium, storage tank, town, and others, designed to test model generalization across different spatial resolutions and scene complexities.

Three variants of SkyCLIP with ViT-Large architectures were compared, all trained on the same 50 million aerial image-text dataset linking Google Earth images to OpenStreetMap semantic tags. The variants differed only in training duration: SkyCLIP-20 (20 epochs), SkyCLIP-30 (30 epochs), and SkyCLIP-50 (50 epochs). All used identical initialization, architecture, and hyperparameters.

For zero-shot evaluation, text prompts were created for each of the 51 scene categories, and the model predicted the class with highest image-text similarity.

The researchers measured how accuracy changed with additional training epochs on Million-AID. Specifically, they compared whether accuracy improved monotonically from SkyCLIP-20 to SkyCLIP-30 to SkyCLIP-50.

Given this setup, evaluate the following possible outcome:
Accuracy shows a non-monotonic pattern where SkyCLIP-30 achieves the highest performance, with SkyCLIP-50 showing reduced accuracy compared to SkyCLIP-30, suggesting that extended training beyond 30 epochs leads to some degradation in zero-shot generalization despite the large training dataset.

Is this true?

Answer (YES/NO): NO